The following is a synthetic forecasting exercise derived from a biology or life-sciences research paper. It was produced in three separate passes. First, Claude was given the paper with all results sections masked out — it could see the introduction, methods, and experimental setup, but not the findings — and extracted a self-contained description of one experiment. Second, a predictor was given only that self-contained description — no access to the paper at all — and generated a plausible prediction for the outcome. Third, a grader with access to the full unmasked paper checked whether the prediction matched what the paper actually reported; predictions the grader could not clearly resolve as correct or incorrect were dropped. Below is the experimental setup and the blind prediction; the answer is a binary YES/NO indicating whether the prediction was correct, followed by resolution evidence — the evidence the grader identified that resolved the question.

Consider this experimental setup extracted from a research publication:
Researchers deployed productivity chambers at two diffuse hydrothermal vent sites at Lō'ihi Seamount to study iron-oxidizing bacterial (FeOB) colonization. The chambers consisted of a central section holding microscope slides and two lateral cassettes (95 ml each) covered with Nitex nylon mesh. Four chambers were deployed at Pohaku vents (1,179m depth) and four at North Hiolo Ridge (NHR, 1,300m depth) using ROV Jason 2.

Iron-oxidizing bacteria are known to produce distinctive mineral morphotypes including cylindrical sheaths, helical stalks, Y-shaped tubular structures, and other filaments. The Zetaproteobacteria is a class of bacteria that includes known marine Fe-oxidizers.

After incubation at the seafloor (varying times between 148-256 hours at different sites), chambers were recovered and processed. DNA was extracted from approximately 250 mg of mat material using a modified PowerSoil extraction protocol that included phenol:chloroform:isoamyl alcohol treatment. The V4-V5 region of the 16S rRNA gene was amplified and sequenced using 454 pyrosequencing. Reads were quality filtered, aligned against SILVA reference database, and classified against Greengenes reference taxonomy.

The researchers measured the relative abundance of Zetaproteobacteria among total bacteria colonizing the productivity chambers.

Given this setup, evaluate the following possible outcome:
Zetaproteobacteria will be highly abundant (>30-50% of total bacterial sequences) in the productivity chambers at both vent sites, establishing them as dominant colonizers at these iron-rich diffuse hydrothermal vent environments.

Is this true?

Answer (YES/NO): YES